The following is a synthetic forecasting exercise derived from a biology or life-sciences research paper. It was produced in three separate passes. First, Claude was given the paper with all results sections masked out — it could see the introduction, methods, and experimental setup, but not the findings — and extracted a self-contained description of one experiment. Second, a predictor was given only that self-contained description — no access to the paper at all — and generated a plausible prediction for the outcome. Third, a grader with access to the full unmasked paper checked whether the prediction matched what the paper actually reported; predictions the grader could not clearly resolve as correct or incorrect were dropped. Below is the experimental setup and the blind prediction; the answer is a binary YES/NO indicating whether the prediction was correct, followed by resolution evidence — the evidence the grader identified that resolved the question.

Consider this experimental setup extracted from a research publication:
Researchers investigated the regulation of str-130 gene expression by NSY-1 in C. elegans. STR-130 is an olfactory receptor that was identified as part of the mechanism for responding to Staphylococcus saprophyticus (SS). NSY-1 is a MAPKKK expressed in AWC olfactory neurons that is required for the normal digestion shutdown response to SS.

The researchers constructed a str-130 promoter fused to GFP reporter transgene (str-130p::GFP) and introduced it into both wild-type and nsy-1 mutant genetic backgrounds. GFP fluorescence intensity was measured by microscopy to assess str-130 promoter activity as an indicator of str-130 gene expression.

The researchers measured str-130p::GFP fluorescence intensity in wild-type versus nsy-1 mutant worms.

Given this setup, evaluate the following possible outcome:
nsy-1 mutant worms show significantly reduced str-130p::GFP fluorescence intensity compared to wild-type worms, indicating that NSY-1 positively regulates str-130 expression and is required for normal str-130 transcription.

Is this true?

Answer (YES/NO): YES